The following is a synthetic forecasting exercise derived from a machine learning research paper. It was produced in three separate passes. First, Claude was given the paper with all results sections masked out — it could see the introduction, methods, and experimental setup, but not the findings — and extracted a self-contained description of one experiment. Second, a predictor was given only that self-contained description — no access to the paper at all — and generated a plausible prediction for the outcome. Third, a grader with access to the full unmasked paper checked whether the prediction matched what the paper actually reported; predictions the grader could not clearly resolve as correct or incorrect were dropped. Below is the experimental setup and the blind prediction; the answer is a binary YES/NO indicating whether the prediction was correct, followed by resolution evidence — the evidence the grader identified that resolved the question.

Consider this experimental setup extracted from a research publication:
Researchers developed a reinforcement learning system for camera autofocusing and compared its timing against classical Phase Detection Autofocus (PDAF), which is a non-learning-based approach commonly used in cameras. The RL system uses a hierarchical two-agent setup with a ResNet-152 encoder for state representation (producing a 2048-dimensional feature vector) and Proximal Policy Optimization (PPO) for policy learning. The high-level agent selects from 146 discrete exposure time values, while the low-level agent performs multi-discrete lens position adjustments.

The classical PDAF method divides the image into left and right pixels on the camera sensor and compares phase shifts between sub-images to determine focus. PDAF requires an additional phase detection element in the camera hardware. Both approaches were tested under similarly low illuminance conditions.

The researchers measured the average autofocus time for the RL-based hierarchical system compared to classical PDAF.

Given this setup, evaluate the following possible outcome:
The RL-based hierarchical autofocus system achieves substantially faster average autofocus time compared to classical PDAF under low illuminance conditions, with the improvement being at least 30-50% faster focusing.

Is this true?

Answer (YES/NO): NO